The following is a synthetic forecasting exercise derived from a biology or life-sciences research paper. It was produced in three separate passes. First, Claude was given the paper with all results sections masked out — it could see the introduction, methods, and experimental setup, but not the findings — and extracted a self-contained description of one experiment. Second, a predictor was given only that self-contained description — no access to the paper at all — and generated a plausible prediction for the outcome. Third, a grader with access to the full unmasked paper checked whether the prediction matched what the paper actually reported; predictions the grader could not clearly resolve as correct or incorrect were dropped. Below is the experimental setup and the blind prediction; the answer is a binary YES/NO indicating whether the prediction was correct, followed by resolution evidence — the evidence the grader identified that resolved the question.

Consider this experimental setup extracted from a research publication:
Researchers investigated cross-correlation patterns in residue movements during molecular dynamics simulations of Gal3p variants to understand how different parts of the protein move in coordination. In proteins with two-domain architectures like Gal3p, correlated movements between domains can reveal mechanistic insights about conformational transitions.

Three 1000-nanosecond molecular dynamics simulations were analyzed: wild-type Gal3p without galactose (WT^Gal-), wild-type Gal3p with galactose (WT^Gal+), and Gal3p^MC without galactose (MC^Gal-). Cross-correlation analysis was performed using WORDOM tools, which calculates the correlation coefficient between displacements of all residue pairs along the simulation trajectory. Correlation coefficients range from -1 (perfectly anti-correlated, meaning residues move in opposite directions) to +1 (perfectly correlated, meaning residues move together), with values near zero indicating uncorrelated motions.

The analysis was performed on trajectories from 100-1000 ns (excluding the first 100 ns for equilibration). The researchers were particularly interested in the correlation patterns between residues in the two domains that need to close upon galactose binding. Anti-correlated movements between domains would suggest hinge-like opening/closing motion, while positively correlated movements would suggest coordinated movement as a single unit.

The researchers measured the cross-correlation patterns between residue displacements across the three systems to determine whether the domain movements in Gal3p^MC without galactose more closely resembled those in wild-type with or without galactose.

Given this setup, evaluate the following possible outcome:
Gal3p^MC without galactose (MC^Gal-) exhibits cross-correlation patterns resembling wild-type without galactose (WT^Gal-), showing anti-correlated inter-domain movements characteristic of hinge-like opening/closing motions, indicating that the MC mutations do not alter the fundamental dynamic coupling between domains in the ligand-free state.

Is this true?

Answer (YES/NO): NO